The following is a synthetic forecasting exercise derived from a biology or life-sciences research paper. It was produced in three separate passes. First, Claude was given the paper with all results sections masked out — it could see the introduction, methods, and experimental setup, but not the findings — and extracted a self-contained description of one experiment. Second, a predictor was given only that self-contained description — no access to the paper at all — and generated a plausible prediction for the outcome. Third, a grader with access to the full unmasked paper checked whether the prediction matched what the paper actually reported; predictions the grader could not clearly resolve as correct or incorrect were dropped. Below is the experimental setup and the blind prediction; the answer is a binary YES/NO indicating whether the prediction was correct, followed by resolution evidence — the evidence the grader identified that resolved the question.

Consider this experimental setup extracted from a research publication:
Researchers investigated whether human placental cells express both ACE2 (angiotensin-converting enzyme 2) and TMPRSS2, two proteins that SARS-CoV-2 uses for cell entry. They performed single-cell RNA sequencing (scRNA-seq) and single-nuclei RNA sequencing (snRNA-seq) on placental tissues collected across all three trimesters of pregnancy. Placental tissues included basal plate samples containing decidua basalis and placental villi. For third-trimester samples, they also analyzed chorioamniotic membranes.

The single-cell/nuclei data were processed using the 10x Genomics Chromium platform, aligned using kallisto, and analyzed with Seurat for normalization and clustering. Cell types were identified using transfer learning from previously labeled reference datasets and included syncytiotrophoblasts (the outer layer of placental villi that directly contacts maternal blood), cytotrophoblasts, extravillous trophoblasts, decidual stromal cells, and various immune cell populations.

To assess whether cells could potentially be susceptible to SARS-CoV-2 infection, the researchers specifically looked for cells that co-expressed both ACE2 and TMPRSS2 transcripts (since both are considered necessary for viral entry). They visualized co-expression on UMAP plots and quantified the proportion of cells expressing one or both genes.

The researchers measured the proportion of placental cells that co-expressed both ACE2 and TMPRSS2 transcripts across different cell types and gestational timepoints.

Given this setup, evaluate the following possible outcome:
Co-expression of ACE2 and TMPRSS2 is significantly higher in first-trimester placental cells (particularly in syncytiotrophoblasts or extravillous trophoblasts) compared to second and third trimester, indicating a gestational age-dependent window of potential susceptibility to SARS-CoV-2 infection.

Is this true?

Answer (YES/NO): NO